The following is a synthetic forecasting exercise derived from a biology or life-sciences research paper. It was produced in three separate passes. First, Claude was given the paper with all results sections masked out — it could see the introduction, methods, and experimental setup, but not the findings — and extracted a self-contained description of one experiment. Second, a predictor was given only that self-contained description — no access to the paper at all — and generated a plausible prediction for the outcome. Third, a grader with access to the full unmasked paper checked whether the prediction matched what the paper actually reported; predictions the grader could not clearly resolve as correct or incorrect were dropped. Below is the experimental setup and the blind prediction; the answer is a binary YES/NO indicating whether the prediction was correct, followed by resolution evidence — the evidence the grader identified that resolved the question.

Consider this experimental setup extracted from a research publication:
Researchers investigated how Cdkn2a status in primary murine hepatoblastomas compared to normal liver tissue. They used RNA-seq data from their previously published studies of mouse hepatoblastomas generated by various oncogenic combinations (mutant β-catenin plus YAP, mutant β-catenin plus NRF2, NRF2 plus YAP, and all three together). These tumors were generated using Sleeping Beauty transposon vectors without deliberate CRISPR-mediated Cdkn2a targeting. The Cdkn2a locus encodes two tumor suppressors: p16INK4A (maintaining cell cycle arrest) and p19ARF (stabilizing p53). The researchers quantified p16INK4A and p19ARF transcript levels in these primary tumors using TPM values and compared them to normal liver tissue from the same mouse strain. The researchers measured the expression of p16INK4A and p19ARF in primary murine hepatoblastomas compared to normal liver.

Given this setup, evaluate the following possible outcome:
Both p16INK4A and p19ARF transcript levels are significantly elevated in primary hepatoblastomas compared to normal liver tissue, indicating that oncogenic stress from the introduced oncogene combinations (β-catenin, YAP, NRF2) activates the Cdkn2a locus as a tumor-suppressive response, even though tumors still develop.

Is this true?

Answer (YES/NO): YES